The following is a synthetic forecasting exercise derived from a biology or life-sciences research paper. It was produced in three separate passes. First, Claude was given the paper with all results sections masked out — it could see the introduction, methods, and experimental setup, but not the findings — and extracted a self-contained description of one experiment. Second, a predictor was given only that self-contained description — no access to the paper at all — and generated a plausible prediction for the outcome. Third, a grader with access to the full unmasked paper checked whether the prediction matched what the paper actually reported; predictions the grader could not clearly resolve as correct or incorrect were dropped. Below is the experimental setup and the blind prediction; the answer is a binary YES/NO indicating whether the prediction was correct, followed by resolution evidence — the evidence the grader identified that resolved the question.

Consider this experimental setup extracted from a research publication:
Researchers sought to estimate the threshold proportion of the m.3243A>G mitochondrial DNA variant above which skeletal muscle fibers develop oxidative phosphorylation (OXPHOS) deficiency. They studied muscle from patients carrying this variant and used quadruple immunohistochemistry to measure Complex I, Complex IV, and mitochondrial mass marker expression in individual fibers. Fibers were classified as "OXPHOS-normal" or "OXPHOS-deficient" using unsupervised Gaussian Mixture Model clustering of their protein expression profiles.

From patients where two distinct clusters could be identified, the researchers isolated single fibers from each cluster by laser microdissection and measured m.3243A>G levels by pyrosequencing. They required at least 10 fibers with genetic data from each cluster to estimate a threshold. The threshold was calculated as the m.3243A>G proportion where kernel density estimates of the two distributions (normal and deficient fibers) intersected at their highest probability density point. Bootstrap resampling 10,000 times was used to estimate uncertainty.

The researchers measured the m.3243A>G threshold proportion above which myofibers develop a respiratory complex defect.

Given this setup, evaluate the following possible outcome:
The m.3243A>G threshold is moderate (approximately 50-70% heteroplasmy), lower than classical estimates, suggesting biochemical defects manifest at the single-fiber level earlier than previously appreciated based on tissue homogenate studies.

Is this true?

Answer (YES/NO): NO